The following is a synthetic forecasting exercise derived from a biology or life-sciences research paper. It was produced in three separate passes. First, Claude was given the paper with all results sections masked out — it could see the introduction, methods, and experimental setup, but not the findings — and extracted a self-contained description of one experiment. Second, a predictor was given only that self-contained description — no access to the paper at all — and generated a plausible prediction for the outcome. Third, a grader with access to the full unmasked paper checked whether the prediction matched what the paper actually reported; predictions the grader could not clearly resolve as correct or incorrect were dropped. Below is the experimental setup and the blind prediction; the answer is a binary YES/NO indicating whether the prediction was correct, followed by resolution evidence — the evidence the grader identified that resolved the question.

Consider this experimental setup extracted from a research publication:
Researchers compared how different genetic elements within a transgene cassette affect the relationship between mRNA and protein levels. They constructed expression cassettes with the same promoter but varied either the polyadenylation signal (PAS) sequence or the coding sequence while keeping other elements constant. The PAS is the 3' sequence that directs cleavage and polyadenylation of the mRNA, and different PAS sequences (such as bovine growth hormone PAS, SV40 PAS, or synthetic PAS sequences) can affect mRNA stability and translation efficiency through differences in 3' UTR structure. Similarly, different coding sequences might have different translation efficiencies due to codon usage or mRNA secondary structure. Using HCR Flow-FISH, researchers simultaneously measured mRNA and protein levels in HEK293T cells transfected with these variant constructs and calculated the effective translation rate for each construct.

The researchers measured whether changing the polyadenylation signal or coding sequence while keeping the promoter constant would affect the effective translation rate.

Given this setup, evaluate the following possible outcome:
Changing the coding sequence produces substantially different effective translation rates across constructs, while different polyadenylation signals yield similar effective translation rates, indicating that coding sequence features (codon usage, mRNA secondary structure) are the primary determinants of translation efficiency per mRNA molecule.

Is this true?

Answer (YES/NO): NO